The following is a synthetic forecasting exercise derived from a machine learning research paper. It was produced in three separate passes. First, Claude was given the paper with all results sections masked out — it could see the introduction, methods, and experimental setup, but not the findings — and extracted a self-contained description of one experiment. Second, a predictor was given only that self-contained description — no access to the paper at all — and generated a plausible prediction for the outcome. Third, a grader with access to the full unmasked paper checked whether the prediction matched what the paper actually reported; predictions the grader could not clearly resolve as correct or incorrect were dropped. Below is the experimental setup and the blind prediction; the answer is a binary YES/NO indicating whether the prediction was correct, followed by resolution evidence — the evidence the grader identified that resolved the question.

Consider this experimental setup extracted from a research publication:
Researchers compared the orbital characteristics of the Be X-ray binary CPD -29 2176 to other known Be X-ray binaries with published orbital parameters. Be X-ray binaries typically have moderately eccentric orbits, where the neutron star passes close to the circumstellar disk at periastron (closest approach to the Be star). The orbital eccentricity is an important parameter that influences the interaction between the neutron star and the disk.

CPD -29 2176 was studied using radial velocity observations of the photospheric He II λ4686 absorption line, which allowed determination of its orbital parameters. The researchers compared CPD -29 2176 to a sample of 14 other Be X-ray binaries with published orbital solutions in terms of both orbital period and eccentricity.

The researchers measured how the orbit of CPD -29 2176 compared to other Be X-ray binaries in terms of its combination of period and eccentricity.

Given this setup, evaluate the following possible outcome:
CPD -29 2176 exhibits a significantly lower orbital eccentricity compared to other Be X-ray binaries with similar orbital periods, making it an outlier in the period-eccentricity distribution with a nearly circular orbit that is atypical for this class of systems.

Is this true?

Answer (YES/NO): YES